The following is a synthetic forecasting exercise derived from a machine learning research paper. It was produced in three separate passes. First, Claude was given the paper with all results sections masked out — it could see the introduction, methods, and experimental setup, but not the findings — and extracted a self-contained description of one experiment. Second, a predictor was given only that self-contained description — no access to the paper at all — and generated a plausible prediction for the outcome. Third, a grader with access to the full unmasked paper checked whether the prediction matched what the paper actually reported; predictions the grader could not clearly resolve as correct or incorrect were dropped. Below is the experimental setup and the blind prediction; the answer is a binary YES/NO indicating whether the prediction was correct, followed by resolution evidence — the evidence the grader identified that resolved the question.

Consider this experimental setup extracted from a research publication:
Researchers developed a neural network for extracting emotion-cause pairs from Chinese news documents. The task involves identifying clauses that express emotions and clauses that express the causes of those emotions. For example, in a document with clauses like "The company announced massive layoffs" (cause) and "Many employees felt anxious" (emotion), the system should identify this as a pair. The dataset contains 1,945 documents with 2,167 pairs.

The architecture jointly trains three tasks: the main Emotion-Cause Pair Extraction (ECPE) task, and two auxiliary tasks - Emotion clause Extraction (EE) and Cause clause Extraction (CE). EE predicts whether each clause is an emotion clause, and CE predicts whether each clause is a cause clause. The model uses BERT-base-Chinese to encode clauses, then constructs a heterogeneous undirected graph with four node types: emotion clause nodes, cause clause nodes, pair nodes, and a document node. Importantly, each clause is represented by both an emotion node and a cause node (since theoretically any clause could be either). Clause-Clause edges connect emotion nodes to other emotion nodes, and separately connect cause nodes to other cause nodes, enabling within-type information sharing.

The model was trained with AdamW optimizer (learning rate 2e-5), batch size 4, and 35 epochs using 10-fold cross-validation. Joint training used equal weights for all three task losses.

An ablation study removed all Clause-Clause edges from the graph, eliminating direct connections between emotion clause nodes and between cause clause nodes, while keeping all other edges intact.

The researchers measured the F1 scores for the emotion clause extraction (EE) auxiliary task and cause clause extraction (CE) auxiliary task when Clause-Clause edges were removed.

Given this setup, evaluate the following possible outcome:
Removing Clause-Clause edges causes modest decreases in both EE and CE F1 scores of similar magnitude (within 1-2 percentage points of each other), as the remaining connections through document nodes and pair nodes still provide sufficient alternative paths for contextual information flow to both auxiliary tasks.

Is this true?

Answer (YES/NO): NO